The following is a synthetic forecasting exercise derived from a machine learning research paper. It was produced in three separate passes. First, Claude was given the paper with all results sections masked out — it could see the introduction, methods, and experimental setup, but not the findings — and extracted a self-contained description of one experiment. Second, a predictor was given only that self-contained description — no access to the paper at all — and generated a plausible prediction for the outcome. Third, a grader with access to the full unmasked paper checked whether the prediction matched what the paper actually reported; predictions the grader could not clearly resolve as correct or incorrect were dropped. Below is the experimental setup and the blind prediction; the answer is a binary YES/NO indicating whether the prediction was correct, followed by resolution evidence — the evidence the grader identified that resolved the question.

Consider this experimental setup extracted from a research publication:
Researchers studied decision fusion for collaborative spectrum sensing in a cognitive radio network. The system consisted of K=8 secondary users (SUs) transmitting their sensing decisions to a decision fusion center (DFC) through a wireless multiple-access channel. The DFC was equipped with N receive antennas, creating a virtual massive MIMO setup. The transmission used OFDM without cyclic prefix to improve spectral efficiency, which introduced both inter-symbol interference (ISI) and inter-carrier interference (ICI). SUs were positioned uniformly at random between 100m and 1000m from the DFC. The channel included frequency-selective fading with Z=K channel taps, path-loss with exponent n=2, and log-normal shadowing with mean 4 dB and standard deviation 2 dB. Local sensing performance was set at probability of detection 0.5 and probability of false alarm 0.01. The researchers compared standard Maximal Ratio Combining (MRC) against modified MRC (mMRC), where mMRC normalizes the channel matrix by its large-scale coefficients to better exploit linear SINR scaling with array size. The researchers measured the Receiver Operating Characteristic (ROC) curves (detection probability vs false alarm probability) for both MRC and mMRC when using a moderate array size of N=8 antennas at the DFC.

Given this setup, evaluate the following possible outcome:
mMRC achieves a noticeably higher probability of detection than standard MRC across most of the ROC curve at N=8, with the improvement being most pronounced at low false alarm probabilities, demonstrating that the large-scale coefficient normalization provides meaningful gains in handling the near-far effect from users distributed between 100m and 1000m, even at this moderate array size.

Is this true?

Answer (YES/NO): NO